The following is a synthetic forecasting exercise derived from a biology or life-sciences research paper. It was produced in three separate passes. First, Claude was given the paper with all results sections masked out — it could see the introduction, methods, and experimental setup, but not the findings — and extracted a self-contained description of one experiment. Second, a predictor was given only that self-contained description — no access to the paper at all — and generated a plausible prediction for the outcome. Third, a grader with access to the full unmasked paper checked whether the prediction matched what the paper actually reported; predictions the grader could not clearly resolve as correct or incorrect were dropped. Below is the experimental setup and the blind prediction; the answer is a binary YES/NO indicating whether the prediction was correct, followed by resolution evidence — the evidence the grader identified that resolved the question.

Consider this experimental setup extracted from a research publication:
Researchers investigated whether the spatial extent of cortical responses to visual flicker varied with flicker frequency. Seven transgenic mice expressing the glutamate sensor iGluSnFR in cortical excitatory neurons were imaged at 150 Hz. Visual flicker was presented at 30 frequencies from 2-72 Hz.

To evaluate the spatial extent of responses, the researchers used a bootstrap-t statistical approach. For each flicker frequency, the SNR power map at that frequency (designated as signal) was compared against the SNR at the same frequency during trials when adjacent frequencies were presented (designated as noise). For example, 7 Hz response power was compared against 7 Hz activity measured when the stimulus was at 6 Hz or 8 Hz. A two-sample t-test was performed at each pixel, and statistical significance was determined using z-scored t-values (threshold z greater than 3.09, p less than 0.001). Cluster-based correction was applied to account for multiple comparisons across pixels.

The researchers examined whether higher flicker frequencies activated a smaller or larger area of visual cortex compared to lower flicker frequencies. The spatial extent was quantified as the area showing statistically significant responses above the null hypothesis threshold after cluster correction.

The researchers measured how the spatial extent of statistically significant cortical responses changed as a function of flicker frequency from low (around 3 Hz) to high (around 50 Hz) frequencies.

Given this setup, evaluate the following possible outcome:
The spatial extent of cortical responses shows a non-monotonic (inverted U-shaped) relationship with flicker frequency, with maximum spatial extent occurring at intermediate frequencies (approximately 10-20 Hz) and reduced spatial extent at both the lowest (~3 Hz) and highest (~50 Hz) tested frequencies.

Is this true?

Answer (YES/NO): NO